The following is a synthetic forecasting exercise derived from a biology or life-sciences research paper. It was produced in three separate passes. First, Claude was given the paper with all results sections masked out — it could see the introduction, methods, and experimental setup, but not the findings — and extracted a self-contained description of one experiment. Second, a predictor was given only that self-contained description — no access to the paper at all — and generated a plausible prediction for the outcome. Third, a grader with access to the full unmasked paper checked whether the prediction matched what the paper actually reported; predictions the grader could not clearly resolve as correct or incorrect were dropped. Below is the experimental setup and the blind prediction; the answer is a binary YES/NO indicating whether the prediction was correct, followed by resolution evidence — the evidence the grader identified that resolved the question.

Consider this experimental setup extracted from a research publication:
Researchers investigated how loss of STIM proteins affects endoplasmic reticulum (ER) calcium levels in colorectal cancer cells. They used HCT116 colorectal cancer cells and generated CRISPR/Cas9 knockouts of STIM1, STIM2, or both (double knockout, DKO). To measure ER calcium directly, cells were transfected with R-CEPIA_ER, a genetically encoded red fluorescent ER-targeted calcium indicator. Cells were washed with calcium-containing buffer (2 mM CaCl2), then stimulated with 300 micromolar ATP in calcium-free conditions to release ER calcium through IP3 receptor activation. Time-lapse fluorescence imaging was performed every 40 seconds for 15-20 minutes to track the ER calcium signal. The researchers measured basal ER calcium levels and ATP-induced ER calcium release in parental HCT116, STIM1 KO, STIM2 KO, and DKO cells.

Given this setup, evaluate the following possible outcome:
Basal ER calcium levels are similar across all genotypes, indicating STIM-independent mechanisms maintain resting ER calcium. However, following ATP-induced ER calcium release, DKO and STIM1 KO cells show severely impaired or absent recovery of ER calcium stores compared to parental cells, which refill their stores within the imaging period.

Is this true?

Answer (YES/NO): NO